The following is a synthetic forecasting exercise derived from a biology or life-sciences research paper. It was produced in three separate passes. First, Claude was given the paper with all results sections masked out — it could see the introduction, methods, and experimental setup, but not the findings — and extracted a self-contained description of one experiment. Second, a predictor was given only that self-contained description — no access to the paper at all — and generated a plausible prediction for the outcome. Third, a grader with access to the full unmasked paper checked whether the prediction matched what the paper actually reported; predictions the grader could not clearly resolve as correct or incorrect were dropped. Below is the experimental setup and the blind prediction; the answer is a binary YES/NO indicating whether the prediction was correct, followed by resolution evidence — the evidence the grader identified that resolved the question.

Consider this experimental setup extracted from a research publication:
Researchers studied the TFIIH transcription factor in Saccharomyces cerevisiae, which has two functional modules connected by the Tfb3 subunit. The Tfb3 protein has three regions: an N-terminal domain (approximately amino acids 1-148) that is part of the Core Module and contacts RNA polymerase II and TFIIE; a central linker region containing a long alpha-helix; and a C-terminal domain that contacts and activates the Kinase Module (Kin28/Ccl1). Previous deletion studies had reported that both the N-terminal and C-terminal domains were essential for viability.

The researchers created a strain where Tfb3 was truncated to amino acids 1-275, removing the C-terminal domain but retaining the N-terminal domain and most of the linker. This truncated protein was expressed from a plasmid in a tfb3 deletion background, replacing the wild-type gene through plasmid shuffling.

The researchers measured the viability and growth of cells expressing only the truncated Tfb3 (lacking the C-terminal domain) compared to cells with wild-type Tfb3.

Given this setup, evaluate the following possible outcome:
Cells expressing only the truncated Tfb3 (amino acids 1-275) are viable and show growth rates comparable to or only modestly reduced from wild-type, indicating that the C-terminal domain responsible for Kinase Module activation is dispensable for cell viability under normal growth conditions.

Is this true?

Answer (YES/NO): NO